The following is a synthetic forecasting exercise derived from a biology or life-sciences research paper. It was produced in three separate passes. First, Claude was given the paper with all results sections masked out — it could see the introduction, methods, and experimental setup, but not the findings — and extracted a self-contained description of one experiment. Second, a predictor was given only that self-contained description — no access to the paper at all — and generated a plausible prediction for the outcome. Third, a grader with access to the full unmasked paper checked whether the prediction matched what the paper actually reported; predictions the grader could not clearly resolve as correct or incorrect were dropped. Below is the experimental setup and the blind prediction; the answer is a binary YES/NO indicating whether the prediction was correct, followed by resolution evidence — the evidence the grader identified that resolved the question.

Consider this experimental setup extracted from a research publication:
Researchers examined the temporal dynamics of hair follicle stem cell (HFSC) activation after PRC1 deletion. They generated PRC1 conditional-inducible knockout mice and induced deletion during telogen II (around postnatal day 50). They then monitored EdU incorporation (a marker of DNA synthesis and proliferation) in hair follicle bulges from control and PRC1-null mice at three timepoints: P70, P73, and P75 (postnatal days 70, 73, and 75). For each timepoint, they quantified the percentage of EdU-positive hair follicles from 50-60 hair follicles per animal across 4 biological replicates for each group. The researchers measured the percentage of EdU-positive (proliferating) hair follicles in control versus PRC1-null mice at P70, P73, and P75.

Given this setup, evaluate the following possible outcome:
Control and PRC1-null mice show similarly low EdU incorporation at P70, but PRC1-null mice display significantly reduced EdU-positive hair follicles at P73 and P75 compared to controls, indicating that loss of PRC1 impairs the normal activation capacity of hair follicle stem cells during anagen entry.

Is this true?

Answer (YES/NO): NO